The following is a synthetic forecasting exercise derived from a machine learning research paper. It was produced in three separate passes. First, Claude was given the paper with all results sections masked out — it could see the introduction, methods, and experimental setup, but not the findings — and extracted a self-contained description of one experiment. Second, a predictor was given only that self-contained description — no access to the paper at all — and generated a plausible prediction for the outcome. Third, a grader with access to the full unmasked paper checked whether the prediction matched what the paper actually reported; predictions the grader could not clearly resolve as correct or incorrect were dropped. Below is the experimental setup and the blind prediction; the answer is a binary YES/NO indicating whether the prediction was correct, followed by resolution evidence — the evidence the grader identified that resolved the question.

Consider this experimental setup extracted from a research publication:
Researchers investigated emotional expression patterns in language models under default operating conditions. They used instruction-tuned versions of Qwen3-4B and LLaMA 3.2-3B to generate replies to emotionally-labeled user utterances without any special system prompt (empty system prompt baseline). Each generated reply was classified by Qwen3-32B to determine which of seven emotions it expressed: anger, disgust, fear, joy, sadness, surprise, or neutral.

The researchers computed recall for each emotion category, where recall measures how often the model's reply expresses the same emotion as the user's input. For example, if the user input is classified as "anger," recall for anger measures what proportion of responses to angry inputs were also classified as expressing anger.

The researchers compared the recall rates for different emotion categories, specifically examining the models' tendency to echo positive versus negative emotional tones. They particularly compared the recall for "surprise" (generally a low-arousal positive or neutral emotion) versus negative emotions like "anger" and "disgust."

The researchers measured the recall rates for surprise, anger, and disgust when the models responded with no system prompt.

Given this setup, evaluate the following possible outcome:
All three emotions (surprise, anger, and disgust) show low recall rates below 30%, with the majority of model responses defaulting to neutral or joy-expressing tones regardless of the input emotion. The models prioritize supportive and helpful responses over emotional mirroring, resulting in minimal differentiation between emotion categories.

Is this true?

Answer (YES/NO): NO